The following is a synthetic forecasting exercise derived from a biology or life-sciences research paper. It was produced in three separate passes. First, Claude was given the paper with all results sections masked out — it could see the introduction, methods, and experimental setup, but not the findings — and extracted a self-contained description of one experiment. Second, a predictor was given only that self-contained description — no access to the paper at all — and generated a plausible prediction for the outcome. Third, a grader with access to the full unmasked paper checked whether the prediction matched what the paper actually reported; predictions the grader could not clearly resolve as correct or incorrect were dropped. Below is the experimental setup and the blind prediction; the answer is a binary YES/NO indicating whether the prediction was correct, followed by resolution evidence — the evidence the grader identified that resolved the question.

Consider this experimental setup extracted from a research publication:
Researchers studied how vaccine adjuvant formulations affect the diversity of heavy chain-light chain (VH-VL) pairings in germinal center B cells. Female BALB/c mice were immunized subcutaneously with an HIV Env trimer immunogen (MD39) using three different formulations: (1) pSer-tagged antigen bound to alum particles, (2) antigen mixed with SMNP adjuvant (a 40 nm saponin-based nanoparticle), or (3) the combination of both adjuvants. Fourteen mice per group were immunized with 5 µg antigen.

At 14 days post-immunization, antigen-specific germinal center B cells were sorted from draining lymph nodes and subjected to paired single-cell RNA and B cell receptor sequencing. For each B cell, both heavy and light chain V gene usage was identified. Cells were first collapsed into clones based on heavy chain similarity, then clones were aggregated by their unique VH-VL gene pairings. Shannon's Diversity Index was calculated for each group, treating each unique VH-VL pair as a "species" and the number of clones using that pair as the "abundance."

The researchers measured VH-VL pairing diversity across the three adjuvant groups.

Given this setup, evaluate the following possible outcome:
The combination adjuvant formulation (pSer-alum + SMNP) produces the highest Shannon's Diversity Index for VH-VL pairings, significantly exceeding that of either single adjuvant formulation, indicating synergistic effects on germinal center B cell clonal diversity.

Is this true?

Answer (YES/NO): NO